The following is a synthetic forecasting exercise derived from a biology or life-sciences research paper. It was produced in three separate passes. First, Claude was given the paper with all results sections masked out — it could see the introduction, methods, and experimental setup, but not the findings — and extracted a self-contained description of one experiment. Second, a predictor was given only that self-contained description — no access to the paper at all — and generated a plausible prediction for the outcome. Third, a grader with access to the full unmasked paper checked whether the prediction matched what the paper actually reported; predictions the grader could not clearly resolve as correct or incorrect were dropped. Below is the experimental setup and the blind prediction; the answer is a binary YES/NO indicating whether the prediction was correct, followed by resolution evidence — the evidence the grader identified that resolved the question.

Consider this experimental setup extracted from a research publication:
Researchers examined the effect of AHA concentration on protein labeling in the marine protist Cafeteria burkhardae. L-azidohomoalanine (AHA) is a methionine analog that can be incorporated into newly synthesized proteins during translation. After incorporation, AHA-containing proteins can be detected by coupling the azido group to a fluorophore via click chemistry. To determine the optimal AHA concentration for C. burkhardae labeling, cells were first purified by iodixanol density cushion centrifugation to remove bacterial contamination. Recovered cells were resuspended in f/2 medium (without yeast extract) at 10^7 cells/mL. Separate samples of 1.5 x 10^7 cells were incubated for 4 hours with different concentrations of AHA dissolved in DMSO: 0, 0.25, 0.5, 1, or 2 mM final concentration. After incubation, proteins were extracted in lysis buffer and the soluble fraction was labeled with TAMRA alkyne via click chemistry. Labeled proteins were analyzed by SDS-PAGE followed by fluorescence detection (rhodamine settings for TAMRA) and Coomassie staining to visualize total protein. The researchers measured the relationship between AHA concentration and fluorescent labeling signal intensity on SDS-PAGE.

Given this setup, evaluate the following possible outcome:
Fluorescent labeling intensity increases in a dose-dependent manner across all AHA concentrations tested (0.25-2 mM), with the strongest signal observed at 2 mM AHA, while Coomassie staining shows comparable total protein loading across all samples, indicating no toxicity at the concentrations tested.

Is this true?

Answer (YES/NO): NO